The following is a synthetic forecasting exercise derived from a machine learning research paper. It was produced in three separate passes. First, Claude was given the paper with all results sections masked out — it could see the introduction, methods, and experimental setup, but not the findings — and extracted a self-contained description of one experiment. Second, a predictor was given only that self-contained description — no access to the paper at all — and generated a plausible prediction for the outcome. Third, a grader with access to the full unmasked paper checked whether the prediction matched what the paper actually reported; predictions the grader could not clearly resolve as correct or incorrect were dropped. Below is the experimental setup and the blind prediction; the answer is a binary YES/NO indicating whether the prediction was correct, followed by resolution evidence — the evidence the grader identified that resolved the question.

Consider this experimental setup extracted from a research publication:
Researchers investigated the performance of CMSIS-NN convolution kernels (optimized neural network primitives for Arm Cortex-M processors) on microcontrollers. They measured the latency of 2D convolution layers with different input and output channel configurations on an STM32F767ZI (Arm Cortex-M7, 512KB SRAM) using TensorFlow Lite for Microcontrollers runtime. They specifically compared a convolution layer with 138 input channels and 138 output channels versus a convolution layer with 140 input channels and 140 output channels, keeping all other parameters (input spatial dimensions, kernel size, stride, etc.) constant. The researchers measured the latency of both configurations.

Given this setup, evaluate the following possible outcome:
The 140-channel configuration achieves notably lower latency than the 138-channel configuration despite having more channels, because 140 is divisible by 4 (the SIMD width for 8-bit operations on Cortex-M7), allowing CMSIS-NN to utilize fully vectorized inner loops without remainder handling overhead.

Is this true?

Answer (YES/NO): YES